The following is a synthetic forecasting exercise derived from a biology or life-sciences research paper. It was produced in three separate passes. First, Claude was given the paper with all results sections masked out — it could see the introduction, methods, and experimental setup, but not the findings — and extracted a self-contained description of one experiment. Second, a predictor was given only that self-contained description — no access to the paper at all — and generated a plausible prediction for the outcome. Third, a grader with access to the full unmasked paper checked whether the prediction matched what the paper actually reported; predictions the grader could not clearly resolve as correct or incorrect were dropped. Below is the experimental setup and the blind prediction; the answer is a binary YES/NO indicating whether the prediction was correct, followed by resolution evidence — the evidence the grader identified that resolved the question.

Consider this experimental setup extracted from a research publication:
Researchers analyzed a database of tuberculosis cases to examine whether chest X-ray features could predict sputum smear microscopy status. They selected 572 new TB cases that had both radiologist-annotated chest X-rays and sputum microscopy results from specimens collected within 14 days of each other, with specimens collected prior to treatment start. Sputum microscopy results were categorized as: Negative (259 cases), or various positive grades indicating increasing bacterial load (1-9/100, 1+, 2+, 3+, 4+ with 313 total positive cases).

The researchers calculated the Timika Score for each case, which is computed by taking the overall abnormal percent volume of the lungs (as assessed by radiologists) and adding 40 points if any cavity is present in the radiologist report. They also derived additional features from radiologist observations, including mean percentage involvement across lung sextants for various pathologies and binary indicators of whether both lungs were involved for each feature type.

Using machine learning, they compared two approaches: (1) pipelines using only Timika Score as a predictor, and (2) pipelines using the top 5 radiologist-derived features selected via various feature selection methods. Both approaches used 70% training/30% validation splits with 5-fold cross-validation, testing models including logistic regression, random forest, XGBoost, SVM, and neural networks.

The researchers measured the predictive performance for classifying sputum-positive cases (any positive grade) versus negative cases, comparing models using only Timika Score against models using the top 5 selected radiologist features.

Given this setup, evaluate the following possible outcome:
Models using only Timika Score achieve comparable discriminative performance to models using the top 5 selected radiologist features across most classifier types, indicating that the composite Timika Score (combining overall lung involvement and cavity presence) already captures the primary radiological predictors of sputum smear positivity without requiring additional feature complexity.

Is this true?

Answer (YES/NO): YES